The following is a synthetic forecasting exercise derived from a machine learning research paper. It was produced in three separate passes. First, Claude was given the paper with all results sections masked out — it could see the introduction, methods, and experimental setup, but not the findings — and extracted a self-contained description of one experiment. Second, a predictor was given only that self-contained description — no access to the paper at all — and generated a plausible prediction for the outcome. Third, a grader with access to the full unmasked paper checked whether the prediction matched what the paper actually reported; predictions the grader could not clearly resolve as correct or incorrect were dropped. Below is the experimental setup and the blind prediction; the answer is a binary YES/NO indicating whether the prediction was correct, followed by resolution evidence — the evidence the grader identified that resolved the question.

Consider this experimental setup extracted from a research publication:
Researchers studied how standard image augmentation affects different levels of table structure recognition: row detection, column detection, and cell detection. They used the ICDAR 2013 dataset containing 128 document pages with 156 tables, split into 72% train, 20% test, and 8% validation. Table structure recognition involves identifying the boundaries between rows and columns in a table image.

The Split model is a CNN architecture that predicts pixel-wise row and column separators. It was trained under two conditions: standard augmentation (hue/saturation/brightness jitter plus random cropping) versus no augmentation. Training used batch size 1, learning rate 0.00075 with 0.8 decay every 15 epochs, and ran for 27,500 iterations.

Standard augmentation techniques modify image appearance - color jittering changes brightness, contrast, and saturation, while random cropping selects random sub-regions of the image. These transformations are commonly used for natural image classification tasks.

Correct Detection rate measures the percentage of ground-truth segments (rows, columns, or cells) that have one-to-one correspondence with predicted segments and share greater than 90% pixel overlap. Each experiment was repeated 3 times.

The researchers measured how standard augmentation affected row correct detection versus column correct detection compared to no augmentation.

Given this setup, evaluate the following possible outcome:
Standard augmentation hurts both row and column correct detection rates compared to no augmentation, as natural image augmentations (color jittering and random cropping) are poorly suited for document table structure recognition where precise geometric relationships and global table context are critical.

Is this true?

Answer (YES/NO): NO